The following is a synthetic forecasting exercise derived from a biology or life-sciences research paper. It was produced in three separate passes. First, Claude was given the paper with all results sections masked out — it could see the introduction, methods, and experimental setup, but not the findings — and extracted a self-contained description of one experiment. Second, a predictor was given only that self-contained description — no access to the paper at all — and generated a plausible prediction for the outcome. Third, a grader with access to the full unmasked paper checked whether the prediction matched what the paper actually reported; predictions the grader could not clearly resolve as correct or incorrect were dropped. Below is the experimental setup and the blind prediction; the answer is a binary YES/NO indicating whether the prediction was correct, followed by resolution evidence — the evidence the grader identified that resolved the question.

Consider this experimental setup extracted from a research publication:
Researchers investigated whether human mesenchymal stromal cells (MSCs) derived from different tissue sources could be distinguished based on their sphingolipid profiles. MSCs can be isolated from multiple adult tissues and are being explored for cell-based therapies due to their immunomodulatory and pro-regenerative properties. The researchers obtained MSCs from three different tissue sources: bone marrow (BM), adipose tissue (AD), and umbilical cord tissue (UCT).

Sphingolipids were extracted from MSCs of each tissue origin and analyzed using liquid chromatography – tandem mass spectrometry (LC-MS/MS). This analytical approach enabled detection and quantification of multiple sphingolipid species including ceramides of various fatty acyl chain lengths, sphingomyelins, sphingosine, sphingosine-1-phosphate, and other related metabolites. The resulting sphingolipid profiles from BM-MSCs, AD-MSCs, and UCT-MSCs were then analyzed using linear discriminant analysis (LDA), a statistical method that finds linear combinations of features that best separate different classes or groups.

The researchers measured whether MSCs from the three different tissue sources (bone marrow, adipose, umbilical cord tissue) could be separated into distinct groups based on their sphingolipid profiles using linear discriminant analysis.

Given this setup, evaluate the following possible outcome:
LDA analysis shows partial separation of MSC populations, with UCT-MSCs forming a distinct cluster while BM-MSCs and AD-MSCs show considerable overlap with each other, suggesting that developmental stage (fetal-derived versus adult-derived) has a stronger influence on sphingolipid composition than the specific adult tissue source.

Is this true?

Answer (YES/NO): NO